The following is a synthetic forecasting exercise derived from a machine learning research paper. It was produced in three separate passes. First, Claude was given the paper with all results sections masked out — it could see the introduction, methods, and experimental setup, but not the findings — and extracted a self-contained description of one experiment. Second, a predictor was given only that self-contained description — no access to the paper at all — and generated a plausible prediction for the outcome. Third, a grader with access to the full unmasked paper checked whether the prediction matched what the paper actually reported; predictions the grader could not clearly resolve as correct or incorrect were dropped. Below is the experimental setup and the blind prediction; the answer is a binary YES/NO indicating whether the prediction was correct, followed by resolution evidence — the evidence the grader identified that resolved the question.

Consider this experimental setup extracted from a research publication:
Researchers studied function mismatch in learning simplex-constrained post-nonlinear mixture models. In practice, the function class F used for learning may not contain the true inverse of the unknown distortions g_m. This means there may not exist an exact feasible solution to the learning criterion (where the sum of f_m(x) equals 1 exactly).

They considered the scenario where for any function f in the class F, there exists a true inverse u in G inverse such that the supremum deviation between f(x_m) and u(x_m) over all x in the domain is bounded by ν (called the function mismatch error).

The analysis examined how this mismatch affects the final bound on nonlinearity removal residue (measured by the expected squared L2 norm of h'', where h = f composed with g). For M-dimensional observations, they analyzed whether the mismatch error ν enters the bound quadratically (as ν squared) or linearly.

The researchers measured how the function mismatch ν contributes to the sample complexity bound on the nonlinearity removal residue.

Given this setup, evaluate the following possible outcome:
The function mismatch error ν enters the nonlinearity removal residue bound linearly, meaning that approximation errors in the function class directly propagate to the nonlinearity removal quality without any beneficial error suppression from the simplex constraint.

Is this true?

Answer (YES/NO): YES